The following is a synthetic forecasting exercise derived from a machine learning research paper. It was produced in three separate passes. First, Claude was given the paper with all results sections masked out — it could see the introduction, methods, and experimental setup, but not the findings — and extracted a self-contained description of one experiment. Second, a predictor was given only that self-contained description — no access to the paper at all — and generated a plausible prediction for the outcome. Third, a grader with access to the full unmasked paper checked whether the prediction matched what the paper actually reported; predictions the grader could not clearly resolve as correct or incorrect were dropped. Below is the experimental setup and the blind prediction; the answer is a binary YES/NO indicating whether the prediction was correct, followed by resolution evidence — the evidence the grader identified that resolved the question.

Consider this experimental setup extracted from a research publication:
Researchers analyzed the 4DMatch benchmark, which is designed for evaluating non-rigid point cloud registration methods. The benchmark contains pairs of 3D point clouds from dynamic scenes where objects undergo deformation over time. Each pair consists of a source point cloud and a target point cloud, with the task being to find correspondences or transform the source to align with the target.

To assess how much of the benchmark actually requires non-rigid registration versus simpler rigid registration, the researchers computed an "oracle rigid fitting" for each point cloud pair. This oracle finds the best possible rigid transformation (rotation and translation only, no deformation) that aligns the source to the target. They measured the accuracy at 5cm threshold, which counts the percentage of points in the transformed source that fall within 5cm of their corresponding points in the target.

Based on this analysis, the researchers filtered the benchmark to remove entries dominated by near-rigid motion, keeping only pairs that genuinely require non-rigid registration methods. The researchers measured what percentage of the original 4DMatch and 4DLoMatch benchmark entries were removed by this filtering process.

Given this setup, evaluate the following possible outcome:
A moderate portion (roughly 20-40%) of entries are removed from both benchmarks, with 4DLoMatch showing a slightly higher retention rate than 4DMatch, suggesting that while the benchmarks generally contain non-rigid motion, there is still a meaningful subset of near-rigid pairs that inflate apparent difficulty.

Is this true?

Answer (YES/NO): NO